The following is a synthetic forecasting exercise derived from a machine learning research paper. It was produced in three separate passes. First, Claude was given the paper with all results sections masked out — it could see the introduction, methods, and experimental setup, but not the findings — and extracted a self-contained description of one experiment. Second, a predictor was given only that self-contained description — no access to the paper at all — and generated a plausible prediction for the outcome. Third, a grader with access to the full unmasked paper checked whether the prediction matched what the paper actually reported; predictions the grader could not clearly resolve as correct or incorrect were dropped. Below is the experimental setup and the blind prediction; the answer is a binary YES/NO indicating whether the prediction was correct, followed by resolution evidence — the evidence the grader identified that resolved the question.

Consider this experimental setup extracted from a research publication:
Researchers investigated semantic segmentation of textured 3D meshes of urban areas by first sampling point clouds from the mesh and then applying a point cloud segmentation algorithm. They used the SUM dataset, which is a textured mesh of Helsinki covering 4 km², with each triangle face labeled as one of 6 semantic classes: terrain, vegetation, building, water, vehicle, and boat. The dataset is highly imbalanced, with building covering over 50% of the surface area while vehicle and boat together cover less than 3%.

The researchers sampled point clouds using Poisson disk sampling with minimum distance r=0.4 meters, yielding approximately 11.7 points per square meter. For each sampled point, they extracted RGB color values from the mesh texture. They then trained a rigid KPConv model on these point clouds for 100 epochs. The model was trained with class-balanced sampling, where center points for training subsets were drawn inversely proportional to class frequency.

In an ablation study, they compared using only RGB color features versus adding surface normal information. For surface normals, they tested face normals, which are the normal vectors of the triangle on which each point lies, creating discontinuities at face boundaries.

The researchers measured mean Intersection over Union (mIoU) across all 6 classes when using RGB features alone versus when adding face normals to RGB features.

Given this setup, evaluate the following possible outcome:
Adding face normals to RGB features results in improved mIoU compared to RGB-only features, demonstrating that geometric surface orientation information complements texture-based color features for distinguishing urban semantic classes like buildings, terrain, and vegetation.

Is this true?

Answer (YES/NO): NO